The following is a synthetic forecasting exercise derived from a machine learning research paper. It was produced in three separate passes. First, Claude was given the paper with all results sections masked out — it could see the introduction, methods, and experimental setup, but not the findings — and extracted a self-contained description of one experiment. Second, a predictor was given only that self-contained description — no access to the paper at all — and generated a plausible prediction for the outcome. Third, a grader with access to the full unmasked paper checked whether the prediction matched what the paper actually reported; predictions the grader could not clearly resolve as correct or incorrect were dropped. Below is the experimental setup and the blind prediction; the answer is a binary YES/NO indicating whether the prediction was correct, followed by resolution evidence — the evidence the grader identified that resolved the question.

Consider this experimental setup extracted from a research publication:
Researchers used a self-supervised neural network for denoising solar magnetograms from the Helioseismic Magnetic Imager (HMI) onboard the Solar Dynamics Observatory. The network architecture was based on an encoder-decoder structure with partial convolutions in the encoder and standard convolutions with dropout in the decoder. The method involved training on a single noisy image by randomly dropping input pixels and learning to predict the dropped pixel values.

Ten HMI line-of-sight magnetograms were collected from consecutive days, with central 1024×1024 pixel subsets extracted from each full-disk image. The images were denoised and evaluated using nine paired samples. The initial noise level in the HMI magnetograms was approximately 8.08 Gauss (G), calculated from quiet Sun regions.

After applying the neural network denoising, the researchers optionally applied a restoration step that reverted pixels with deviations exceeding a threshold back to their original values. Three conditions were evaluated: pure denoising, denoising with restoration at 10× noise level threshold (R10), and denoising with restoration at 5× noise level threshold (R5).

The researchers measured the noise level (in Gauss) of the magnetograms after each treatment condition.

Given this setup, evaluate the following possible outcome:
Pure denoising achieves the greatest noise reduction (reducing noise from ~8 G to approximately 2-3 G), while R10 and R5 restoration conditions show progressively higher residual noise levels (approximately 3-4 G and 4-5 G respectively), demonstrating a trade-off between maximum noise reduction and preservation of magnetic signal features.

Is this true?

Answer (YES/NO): NO